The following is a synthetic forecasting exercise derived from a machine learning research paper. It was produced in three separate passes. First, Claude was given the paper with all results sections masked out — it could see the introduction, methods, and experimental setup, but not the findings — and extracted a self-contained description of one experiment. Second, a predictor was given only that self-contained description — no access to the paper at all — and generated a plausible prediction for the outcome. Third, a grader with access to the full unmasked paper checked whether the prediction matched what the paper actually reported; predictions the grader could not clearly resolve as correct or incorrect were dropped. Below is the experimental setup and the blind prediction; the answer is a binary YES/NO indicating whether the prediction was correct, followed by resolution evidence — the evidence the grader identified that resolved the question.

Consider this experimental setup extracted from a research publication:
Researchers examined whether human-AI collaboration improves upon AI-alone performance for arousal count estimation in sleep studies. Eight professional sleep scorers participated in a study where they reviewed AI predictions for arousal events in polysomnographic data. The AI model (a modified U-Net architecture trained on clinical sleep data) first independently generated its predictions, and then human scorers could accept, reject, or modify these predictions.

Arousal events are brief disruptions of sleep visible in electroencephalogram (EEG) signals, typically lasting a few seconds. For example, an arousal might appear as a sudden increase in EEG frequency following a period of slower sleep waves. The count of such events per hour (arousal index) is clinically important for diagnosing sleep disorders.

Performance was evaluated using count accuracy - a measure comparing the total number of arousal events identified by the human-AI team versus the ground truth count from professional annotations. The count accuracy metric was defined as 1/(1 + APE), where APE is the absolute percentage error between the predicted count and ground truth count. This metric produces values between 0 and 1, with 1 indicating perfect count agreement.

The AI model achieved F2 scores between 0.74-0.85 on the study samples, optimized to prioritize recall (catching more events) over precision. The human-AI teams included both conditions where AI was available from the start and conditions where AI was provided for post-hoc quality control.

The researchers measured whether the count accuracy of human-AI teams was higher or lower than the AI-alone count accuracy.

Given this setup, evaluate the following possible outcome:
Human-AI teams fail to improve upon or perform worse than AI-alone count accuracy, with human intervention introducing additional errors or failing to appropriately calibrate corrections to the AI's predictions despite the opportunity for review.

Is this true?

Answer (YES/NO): NO